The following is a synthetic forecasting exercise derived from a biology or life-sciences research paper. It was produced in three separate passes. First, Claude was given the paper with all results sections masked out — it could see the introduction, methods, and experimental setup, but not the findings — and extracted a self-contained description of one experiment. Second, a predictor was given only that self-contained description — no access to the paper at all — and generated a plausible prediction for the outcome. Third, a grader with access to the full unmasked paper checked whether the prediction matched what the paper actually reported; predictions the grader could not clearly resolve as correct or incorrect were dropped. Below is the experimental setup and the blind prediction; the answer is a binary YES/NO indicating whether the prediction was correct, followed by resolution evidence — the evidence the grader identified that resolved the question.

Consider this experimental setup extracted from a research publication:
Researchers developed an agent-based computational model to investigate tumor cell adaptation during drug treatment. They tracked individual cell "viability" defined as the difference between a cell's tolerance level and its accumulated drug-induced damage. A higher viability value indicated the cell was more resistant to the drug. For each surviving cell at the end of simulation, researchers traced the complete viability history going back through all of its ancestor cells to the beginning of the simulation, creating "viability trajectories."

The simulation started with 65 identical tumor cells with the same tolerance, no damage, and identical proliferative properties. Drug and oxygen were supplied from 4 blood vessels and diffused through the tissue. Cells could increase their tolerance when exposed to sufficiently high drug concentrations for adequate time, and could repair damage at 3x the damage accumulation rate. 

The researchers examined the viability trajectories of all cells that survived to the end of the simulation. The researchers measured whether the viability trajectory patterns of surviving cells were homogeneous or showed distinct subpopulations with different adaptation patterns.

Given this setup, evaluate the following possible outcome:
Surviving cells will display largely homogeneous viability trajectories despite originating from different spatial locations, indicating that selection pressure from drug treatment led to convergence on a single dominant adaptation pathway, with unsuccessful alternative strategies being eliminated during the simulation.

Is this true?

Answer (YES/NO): NO